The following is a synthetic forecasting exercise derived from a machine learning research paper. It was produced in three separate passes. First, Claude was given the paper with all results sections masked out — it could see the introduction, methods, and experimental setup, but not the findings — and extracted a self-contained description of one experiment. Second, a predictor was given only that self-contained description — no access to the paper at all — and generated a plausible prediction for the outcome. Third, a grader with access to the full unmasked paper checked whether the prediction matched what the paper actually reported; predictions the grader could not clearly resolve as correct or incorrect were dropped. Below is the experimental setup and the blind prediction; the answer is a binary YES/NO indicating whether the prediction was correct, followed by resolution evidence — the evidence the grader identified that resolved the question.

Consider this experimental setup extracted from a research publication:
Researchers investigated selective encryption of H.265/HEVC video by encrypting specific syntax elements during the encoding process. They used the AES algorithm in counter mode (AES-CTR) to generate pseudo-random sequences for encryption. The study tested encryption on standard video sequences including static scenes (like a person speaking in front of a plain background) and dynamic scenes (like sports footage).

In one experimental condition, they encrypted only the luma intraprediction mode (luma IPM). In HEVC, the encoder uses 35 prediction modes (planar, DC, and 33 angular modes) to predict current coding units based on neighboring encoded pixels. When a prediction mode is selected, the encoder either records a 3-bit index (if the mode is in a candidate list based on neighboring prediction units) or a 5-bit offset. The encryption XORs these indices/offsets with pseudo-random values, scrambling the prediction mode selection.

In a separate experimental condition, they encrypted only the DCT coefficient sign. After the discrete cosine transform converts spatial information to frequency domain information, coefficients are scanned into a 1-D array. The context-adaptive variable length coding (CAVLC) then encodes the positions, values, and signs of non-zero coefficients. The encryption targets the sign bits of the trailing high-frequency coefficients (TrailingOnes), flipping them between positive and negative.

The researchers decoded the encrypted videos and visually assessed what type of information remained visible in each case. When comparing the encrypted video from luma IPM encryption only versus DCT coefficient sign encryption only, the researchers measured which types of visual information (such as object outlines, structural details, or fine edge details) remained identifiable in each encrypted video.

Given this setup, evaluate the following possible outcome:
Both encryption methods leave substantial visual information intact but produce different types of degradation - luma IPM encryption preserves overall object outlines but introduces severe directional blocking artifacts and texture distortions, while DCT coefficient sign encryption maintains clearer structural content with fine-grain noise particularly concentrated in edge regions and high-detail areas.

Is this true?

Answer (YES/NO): NO